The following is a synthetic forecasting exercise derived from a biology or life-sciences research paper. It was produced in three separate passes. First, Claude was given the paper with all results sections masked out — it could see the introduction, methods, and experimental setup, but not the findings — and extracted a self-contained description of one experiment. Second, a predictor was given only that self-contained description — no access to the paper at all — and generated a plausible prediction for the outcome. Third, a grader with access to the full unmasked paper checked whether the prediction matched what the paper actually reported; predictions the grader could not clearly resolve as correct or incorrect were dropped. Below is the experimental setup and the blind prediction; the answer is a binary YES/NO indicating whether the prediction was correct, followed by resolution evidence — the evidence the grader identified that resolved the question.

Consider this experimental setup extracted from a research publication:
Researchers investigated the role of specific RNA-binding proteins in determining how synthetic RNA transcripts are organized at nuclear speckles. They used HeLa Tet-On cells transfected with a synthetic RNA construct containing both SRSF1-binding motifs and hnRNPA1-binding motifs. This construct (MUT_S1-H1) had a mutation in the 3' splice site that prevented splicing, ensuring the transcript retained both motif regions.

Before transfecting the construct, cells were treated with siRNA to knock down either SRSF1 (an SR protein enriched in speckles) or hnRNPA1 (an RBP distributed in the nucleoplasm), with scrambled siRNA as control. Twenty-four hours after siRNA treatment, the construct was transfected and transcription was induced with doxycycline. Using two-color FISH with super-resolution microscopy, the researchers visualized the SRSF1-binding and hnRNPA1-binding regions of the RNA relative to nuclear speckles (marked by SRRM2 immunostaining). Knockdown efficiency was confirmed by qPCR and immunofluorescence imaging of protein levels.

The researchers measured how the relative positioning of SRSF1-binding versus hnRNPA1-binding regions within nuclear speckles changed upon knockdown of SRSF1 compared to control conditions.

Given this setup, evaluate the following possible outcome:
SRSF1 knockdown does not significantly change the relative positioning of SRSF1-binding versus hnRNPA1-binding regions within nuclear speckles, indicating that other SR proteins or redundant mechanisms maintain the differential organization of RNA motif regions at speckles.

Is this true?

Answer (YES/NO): NO